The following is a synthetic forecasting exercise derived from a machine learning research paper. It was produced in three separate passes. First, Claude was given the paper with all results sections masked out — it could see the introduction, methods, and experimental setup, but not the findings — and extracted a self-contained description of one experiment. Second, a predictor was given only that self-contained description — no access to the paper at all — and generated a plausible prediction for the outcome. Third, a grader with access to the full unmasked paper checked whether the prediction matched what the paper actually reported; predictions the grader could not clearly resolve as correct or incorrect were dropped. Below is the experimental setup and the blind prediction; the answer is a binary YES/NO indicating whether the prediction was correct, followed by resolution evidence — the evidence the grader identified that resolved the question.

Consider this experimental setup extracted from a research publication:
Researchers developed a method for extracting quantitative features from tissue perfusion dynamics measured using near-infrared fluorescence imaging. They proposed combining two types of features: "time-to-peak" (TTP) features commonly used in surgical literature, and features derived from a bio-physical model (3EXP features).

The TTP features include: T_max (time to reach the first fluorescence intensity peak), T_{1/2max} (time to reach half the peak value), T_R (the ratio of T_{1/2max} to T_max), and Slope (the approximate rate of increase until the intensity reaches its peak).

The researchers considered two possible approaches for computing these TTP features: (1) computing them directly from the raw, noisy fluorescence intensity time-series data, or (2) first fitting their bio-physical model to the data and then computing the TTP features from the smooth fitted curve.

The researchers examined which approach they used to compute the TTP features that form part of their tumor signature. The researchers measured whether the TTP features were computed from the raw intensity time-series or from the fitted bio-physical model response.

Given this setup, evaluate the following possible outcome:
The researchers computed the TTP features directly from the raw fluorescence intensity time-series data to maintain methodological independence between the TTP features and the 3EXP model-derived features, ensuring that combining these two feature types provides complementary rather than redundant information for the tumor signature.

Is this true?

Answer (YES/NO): NO